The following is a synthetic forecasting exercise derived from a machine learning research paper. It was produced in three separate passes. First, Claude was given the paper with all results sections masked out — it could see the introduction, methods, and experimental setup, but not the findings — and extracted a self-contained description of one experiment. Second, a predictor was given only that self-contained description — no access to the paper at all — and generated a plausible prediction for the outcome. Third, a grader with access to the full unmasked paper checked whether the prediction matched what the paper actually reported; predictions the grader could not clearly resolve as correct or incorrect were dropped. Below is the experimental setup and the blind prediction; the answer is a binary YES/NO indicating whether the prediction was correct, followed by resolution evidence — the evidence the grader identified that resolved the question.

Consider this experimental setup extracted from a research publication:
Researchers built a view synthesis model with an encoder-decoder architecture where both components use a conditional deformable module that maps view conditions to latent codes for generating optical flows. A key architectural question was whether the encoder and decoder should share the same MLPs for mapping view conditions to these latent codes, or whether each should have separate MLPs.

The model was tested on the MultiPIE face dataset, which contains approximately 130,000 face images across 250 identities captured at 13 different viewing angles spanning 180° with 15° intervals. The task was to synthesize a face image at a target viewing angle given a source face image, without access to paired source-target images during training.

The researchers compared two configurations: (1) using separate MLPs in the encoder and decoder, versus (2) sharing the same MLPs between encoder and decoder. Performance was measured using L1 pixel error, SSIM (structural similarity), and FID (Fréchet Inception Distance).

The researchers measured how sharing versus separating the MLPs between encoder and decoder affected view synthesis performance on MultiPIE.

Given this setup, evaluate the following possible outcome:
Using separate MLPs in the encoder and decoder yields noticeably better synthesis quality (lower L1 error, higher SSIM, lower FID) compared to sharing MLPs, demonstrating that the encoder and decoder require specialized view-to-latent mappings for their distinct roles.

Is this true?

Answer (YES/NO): YES